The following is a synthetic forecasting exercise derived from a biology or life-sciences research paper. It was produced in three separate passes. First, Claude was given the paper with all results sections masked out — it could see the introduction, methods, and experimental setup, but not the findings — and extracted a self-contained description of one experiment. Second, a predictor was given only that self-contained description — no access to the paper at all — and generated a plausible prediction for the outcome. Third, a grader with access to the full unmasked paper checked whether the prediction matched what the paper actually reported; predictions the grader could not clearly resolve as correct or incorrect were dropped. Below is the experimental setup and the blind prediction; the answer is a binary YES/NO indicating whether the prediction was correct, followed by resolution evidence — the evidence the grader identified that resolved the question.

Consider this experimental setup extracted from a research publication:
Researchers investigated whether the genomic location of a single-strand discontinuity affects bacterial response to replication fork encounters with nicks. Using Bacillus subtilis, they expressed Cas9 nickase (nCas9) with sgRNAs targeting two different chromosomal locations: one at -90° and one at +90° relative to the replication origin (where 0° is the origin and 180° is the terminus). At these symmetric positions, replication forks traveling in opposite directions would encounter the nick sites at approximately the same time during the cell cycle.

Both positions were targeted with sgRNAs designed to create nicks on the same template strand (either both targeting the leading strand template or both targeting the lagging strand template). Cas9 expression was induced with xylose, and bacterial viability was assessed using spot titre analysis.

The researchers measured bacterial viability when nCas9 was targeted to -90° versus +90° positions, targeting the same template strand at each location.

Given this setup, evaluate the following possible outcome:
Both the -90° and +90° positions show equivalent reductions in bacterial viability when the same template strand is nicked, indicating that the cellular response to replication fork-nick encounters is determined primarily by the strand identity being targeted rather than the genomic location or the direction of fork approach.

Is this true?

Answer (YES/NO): YES